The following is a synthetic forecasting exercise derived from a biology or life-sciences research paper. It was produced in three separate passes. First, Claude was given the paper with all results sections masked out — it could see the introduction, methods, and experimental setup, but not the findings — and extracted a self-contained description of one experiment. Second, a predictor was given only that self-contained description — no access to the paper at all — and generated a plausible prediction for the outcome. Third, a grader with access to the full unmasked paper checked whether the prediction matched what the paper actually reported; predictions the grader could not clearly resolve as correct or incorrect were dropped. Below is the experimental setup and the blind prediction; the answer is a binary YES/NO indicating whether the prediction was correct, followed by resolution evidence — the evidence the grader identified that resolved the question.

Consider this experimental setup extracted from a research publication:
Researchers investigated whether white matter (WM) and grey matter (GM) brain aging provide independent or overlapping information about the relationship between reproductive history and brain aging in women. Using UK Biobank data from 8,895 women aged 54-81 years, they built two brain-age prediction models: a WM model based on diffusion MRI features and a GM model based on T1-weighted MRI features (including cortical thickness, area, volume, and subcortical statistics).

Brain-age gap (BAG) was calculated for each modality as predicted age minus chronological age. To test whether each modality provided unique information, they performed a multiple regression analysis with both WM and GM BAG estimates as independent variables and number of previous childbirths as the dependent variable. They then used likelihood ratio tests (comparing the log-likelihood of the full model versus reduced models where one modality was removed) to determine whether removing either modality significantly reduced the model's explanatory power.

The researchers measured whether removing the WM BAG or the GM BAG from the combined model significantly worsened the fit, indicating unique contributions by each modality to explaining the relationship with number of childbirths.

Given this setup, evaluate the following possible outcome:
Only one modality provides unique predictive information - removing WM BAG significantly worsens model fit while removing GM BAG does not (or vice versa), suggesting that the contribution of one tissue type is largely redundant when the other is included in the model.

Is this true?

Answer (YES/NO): NO